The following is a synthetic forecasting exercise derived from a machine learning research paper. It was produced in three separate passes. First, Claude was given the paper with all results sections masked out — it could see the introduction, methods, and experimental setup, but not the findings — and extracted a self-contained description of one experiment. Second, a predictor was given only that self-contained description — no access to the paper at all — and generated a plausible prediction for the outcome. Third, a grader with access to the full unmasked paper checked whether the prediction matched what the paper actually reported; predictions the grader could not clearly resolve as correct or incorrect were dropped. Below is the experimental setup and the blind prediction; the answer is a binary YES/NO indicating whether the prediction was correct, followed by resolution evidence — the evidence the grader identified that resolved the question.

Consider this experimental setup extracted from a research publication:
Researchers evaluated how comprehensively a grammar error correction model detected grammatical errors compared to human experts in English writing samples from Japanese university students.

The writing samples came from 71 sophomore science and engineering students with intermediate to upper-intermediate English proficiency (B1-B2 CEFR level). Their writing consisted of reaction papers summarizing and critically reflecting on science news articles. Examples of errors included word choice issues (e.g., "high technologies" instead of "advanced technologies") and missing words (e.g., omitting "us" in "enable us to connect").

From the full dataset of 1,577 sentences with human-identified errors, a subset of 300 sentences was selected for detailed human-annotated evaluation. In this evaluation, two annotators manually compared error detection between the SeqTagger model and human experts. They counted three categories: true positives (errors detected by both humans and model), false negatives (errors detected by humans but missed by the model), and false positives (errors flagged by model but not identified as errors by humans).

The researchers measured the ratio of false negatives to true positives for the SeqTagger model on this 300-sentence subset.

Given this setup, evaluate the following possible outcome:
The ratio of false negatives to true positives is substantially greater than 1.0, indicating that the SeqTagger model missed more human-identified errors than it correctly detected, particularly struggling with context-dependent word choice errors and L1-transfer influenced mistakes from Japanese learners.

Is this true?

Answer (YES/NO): NO